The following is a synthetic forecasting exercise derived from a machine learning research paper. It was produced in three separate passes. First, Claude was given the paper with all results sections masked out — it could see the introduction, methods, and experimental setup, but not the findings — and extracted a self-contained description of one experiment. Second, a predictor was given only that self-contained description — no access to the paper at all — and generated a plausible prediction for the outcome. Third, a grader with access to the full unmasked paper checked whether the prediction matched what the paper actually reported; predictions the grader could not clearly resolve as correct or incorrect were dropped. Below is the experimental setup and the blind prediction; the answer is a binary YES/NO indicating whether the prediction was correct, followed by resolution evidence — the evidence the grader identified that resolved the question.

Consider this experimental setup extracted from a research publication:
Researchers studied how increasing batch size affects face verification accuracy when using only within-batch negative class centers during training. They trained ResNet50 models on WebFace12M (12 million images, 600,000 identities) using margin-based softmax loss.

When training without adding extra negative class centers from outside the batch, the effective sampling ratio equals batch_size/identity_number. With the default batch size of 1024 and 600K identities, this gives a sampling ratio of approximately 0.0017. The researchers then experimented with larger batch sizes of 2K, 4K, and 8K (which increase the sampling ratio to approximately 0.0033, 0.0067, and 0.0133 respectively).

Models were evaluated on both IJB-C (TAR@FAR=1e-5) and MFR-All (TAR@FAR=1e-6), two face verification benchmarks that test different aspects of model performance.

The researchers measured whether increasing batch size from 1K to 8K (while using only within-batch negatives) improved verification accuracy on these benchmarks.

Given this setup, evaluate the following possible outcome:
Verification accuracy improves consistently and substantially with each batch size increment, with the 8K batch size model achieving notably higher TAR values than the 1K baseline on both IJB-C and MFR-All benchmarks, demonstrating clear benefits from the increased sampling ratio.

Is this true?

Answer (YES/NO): YES